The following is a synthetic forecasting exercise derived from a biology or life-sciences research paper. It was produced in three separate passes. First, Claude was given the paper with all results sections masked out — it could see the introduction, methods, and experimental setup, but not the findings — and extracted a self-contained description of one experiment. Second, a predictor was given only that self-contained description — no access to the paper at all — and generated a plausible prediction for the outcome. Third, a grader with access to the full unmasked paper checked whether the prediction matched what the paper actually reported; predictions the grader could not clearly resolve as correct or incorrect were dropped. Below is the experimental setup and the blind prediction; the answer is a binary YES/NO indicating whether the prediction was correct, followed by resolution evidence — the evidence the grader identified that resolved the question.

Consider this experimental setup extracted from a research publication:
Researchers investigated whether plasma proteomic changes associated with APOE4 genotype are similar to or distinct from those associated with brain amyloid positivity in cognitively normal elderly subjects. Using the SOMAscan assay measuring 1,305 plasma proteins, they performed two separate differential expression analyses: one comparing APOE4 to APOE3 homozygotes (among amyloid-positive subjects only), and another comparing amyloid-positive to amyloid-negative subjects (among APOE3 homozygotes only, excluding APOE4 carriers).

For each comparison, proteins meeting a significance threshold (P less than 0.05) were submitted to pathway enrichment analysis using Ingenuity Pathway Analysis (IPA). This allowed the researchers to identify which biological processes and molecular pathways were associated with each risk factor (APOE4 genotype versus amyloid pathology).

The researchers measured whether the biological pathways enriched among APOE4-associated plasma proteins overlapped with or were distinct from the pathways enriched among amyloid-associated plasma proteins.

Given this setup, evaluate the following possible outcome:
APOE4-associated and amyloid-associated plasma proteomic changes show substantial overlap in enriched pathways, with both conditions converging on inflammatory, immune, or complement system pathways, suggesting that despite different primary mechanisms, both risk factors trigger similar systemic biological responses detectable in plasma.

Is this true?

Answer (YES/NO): NO